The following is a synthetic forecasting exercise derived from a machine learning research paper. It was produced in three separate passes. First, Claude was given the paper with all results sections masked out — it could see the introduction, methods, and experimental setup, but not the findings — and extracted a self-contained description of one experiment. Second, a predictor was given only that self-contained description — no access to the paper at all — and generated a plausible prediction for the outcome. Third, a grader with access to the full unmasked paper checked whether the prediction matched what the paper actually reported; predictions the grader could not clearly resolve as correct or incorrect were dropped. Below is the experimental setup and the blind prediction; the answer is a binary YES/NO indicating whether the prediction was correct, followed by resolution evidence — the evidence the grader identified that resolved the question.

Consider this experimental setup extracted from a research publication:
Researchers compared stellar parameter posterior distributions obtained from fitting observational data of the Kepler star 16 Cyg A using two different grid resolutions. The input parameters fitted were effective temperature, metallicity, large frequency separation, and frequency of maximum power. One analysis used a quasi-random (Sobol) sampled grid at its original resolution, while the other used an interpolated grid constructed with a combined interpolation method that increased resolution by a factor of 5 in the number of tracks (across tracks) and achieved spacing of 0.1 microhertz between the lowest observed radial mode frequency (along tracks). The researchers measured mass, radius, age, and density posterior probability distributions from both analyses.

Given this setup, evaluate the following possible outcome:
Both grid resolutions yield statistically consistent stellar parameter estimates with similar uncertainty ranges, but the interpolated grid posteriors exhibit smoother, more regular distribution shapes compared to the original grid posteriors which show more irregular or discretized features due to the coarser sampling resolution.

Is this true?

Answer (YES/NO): YES